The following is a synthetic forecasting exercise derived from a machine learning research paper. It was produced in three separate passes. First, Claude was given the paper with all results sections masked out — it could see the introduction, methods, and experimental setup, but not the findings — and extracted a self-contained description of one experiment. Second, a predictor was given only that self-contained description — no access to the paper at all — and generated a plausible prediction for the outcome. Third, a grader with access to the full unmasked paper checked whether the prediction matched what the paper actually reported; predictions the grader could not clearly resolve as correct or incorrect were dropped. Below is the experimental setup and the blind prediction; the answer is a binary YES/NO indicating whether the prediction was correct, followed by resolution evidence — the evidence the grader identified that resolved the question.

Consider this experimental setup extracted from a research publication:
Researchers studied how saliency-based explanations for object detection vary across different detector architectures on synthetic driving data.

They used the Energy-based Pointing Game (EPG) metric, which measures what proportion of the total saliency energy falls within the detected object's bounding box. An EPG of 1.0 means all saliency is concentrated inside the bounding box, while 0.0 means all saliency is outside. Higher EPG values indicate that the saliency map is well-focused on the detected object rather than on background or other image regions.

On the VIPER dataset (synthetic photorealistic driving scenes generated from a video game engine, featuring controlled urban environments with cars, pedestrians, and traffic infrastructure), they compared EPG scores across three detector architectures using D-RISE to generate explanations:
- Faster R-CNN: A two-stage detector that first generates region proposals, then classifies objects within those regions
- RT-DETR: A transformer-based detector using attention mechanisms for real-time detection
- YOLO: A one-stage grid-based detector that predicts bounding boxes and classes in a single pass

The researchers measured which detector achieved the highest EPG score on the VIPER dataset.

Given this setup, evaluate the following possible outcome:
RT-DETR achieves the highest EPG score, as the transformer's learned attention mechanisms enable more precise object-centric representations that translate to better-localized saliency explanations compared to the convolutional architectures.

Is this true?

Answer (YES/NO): YES